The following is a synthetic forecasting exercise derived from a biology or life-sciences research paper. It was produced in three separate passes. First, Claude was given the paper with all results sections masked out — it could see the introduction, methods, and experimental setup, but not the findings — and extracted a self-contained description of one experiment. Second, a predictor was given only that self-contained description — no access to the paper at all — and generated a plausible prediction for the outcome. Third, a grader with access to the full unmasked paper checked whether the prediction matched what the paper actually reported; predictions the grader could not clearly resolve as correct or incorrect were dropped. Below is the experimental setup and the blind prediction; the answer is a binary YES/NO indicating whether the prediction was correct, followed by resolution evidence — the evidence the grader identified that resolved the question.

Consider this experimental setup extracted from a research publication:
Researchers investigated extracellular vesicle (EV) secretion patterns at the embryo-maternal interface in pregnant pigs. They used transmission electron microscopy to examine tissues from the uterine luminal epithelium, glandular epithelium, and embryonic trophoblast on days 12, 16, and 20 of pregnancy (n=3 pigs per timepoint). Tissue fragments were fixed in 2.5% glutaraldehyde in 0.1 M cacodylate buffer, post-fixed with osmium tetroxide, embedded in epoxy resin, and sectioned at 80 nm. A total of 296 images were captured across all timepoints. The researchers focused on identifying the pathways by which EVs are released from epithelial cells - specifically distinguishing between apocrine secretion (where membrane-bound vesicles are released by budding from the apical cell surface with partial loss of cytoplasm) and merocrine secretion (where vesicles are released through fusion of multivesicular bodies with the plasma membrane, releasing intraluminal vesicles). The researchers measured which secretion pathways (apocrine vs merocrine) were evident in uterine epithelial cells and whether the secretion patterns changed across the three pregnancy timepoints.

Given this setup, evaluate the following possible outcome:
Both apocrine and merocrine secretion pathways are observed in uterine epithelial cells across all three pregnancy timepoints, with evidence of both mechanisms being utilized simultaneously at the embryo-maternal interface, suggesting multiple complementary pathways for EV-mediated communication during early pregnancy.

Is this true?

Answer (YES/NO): NO